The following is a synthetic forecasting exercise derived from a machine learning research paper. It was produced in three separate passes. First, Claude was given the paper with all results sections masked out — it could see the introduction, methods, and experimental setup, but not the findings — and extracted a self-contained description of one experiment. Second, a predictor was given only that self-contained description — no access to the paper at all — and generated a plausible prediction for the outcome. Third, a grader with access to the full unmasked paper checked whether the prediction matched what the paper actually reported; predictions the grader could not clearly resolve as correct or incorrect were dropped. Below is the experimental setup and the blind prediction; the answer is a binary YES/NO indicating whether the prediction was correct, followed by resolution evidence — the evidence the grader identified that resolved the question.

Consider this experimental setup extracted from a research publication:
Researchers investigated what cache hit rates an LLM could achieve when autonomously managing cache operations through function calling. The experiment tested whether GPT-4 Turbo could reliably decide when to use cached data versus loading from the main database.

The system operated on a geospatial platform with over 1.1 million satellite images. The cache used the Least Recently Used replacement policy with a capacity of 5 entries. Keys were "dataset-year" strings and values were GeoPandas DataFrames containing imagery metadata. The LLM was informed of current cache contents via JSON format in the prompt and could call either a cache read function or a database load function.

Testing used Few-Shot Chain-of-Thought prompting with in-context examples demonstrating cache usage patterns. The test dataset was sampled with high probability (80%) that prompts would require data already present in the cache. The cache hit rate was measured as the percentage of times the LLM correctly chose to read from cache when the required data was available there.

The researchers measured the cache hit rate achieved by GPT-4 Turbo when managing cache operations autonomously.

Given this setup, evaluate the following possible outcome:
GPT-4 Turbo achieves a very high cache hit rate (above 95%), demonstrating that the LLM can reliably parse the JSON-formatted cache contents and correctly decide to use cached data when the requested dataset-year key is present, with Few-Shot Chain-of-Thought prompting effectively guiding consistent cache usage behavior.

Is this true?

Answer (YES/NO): YES